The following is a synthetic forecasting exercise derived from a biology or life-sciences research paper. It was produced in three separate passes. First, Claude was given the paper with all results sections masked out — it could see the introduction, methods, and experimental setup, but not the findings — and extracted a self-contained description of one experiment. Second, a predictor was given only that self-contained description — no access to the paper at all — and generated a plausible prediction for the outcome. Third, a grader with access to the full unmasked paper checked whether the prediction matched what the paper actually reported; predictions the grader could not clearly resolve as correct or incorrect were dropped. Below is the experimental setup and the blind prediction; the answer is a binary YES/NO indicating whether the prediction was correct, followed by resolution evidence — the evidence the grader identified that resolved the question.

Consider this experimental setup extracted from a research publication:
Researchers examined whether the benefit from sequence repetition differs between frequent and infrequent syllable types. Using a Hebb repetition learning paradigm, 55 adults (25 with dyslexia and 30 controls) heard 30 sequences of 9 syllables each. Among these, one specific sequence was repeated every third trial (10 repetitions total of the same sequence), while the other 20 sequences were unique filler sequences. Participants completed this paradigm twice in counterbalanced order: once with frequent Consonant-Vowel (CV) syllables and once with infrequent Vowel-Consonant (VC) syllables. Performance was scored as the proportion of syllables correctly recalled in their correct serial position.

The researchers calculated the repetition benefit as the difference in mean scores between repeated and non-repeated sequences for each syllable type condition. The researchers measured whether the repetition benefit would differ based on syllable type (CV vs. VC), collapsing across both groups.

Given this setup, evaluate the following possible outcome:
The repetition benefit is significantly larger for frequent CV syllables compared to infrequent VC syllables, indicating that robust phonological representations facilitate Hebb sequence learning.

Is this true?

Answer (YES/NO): NO